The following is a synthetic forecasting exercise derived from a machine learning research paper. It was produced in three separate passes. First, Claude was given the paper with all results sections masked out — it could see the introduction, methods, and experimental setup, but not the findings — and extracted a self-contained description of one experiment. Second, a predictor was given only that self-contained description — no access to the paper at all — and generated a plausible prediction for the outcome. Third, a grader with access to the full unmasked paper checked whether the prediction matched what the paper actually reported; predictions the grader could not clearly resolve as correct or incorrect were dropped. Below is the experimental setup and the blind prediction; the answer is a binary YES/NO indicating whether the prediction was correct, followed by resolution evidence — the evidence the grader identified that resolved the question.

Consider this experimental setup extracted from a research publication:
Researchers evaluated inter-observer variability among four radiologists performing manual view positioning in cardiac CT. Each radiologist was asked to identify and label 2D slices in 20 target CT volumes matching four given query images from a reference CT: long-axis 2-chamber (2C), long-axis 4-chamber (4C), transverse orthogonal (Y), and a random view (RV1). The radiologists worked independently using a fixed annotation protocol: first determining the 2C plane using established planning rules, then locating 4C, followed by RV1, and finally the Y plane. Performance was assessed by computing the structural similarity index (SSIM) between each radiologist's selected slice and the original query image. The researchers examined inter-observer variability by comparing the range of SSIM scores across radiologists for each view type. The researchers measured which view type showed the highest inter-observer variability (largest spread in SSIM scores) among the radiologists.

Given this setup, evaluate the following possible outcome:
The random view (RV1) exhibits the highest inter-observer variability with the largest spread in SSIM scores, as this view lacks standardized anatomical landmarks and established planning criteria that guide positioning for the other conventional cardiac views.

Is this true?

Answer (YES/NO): NO